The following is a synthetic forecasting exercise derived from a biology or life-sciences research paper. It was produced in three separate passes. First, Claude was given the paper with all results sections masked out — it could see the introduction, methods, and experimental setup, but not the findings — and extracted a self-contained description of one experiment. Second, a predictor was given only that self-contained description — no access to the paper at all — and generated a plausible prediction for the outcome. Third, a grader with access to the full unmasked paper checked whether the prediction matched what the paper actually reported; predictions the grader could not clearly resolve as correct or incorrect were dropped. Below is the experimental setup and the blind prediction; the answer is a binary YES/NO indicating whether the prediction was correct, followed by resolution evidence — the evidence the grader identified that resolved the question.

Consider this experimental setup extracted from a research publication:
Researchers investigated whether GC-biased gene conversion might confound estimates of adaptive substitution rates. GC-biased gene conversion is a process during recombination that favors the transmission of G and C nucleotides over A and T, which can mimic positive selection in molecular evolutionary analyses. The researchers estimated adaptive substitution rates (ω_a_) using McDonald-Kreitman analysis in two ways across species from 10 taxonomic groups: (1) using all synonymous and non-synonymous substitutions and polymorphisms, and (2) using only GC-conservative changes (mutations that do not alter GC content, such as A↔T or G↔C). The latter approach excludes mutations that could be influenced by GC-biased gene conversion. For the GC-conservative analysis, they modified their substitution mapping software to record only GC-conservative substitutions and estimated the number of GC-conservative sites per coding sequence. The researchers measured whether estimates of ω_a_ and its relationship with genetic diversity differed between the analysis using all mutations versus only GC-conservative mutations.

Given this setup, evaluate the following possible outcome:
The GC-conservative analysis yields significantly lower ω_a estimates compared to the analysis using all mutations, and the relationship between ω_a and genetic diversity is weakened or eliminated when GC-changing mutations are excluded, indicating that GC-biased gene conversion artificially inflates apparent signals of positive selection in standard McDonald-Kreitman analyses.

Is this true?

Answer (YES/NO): NO